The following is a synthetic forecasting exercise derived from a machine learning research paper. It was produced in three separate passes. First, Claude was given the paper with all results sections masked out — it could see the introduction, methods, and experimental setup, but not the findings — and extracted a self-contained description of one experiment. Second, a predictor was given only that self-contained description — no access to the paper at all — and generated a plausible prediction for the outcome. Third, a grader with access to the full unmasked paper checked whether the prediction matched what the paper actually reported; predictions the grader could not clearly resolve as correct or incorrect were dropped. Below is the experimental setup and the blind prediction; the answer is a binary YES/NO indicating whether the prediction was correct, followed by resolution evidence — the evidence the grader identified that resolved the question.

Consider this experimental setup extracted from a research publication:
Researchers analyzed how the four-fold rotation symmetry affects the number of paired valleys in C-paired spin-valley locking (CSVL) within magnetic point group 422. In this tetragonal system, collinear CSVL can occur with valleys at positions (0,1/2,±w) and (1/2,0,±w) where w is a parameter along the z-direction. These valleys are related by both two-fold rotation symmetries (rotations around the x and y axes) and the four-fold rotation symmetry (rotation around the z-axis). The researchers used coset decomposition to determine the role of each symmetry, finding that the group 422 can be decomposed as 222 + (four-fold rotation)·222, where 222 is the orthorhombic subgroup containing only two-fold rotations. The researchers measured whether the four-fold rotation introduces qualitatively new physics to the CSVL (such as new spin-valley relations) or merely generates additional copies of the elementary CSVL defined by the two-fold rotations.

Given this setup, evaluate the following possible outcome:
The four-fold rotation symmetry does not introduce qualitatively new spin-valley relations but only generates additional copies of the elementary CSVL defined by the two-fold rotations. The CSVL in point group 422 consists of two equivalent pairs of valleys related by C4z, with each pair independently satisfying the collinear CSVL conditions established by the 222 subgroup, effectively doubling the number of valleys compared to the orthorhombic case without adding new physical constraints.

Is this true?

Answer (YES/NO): YES